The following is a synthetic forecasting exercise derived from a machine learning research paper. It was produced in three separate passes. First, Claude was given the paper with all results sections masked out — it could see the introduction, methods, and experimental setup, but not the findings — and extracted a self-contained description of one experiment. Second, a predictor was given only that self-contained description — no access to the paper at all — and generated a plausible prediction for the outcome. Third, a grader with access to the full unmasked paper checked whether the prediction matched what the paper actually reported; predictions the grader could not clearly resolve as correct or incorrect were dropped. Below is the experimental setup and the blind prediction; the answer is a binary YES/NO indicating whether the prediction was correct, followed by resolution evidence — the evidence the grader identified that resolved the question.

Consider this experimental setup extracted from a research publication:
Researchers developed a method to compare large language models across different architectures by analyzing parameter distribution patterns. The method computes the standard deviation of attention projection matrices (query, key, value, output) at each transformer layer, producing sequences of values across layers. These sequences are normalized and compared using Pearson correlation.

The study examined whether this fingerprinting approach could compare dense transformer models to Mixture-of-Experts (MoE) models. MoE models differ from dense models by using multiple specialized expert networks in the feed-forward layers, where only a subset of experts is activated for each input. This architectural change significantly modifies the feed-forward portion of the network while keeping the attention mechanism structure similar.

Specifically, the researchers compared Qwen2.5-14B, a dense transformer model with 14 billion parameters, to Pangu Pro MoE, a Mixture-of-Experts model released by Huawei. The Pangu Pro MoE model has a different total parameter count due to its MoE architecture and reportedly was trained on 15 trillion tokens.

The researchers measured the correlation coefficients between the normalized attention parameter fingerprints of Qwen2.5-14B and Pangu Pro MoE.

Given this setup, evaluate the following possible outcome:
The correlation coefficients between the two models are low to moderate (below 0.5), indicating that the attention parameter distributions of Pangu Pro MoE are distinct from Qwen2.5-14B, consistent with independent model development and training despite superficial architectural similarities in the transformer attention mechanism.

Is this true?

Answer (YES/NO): NO